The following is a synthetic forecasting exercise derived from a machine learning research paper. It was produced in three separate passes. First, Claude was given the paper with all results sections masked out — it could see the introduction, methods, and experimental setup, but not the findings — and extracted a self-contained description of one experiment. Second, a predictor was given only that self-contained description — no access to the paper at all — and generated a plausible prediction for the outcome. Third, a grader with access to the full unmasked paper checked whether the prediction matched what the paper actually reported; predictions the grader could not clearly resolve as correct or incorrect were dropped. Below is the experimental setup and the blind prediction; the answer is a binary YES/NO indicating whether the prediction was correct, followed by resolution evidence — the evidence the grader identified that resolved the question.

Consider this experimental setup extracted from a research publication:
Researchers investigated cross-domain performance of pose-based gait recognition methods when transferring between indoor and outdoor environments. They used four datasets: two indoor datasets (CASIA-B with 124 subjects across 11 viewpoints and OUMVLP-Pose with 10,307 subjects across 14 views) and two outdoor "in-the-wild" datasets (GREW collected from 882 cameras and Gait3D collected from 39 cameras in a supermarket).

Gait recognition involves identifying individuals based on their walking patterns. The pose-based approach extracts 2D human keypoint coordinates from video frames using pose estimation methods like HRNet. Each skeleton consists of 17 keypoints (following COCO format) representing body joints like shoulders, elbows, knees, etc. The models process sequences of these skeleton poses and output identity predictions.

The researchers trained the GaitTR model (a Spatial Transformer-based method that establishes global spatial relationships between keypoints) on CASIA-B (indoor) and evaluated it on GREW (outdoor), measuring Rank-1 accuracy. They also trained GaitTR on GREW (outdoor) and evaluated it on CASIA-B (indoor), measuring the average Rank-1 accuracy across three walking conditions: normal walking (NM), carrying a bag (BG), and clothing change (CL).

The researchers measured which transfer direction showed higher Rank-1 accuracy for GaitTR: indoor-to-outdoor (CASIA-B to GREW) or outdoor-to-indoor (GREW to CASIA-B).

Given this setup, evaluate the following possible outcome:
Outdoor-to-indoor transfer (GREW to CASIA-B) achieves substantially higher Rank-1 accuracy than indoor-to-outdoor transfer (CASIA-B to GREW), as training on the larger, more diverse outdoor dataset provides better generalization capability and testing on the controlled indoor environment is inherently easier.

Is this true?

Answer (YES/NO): YES